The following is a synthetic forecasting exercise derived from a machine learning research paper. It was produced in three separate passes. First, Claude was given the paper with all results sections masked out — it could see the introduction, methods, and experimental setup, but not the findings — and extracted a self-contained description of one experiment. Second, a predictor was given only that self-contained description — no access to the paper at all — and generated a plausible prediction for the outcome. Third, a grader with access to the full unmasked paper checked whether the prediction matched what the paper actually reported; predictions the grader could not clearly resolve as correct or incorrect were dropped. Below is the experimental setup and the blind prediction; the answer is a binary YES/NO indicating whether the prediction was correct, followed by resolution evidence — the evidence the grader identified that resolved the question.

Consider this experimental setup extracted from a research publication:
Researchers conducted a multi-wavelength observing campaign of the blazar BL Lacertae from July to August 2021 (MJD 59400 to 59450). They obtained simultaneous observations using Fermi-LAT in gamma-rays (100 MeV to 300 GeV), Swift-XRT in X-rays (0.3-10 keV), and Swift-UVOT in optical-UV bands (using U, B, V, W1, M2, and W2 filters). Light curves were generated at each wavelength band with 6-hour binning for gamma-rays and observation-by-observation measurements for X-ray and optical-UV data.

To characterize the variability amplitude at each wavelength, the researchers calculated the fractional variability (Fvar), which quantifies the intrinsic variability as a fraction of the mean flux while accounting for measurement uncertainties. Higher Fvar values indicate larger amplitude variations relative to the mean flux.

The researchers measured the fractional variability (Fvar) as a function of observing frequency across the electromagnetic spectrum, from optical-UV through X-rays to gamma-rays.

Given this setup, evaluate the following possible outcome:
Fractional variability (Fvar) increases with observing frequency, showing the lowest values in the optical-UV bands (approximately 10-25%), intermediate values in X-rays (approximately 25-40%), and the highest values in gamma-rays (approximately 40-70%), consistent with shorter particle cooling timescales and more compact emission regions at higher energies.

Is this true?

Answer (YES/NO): NO